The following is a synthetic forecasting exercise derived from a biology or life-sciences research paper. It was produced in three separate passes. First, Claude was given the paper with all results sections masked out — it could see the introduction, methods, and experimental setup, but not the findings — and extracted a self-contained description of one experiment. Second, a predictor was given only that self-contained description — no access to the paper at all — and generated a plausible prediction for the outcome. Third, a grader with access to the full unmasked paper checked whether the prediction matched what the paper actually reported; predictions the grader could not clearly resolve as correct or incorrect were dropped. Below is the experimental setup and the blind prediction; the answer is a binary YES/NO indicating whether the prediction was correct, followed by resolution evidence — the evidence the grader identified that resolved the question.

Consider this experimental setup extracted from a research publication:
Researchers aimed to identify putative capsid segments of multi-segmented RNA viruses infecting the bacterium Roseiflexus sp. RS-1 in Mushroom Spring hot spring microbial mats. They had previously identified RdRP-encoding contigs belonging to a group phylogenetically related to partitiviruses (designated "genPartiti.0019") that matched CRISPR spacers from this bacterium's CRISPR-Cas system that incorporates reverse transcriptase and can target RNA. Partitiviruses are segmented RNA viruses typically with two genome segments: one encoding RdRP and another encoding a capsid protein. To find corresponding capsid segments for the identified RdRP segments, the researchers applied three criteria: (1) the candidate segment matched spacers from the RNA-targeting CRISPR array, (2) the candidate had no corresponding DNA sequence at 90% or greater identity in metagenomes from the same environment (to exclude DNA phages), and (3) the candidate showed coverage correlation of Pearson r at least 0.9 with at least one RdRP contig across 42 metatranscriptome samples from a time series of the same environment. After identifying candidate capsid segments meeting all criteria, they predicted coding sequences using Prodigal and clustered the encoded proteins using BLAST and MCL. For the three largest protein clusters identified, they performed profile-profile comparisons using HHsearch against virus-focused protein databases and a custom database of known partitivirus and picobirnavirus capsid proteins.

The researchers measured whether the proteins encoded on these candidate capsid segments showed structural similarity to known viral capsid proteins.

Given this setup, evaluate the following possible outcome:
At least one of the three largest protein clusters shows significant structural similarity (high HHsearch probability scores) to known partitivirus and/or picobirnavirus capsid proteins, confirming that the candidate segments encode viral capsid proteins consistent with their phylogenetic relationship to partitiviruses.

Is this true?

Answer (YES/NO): YES